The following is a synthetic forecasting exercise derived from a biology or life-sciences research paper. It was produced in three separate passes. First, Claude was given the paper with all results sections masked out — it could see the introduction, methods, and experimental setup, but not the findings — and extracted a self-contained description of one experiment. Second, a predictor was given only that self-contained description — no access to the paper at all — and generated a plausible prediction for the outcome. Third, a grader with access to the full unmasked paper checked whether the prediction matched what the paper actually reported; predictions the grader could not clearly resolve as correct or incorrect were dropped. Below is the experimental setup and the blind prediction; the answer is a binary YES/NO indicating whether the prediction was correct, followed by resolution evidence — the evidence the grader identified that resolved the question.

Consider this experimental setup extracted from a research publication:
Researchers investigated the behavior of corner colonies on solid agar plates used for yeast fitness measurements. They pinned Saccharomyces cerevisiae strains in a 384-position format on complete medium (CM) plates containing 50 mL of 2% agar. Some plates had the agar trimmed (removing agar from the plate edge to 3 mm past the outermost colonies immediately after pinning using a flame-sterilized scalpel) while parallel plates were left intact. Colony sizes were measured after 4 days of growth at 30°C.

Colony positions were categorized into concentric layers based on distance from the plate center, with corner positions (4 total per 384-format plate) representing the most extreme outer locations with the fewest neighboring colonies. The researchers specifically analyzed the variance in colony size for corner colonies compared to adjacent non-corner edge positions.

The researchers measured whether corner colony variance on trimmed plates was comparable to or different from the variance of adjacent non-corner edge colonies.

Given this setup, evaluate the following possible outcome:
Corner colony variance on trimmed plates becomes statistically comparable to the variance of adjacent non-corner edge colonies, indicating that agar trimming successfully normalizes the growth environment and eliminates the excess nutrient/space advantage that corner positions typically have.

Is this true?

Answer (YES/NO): NO